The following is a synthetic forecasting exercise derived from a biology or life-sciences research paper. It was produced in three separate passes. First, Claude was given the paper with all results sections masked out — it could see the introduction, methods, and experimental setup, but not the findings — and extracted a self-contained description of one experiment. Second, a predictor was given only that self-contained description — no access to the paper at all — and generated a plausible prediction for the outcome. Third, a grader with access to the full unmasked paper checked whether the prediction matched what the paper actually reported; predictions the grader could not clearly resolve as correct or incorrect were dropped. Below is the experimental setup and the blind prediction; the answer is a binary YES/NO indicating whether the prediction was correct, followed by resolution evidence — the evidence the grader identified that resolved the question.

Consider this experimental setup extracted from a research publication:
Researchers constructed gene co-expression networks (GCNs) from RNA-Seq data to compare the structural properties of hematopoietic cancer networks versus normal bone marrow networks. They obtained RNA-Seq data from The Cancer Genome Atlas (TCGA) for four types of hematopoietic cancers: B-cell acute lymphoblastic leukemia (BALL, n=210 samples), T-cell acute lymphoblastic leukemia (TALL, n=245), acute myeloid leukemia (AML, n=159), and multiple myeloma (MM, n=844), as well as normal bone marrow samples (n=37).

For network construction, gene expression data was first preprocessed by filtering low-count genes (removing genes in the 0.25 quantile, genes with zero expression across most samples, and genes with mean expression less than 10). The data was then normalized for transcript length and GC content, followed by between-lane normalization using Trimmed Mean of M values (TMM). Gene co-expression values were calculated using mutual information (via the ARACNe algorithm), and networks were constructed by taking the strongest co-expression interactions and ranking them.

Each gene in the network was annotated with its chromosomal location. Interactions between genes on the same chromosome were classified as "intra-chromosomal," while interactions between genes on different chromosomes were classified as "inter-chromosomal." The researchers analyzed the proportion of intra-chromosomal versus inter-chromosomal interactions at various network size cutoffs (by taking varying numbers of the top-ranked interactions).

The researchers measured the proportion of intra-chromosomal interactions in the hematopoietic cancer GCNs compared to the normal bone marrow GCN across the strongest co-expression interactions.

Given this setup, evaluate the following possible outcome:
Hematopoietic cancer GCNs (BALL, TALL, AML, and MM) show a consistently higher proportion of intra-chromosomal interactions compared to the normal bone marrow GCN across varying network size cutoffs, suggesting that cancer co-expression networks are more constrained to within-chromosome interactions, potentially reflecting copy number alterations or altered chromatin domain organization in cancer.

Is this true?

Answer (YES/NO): YES